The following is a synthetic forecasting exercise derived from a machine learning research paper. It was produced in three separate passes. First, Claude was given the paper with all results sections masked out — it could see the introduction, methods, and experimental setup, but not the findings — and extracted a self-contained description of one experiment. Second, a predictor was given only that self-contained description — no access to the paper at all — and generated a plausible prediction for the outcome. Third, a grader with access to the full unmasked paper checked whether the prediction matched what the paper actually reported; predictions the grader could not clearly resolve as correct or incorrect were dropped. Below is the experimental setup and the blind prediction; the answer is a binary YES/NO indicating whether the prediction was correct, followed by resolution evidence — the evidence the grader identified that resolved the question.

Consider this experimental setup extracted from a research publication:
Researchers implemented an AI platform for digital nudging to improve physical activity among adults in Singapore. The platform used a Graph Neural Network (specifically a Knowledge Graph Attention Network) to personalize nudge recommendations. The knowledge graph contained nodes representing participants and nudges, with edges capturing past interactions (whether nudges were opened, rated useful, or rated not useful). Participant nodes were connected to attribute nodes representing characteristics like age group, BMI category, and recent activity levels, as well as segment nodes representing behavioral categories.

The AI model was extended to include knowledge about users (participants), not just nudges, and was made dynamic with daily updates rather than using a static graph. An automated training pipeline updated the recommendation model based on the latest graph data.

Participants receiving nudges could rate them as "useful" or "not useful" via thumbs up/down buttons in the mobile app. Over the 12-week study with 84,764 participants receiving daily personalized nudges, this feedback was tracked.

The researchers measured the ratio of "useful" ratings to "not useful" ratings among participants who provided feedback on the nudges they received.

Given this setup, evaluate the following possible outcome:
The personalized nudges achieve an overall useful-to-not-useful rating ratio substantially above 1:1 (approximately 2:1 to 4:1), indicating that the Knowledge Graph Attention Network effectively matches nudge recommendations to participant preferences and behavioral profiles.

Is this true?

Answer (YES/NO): NO